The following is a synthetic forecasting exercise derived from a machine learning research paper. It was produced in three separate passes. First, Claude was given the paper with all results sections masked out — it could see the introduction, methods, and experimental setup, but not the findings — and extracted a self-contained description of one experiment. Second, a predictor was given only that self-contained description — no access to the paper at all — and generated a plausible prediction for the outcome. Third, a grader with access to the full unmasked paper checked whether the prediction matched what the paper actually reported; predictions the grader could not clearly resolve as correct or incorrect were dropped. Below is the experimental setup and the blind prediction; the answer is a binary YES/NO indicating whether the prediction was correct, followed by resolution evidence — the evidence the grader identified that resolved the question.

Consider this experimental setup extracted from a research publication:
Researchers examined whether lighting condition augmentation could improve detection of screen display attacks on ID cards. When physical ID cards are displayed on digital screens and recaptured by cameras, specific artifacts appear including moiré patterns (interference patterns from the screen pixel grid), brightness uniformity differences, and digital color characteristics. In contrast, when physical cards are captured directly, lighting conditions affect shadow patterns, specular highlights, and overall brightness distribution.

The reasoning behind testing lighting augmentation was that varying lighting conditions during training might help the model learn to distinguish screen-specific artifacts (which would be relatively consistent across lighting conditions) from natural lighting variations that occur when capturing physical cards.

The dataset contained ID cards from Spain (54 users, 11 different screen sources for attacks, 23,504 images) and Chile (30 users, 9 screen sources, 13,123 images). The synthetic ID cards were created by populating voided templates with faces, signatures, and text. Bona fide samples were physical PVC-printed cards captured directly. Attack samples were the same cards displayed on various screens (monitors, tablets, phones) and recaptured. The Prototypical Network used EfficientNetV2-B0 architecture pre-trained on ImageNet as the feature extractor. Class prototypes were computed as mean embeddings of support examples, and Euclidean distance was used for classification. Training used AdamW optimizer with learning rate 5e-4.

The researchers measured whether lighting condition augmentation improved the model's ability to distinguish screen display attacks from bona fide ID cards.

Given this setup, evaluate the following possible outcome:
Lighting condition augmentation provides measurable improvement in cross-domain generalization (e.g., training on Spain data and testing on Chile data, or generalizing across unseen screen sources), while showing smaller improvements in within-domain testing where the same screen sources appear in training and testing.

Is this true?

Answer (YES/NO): NO